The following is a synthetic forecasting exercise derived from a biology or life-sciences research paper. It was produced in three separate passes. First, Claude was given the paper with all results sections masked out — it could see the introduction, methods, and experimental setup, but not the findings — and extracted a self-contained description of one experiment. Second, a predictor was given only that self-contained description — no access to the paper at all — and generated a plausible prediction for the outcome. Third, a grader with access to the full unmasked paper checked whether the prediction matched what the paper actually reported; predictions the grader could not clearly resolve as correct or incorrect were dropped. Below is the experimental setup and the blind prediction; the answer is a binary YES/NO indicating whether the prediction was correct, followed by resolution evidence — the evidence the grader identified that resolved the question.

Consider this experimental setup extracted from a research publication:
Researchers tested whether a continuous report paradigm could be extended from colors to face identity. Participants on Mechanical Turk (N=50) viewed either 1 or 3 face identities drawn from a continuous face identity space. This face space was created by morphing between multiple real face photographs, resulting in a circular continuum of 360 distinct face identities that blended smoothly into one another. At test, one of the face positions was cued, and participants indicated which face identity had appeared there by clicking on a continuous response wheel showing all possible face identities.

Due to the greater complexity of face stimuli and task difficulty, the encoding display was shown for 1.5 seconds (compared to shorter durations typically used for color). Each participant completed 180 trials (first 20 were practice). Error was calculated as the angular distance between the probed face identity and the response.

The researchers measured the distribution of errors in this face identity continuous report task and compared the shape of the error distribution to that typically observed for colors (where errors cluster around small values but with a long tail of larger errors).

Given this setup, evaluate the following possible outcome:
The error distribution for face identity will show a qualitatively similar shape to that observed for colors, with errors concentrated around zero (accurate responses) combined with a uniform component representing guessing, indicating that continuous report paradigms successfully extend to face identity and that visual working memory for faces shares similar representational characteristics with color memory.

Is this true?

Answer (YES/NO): NO